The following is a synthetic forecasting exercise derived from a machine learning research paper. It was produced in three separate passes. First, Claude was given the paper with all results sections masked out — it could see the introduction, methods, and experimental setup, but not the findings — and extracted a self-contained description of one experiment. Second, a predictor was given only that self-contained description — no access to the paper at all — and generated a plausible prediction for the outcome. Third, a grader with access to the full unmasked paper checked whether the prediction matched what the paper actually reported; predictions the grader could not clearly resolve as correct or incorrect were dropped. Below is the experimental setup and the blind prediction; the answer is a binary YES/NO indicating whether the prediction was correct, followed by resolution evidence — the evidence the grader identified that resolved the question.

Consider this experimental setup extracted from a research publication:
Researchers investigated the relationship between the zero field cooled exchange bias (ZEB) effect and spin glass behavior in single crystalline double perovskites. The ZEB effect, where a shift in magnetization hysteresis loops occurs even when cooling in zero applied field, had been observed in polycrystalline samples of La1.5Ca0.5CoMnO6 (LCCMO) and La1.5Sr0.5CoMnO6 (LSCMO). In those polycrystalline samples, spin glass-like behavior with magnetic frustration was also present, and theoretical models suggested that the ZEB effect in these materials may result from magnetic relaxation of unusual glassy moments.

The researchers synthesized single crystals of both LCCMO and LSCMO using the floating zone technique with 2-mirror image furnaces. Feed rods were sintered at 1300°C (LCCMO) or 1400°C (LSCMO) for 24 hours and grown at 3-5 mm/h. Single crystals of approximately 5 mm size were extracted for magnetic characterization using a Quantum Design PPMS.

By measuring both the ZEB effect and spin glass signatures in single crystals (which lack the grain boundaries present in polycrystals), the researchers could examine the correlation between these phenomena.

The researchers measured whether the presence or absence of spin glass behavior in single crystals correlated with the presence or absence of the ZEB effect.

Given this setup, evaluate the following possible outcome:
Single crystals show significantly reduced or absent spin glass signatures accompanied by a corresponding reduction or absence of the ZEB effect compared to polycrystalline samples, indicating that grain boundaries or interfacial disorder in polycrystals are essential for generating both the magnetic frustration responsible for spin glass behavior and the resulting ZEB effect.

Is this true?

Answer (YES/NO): YES